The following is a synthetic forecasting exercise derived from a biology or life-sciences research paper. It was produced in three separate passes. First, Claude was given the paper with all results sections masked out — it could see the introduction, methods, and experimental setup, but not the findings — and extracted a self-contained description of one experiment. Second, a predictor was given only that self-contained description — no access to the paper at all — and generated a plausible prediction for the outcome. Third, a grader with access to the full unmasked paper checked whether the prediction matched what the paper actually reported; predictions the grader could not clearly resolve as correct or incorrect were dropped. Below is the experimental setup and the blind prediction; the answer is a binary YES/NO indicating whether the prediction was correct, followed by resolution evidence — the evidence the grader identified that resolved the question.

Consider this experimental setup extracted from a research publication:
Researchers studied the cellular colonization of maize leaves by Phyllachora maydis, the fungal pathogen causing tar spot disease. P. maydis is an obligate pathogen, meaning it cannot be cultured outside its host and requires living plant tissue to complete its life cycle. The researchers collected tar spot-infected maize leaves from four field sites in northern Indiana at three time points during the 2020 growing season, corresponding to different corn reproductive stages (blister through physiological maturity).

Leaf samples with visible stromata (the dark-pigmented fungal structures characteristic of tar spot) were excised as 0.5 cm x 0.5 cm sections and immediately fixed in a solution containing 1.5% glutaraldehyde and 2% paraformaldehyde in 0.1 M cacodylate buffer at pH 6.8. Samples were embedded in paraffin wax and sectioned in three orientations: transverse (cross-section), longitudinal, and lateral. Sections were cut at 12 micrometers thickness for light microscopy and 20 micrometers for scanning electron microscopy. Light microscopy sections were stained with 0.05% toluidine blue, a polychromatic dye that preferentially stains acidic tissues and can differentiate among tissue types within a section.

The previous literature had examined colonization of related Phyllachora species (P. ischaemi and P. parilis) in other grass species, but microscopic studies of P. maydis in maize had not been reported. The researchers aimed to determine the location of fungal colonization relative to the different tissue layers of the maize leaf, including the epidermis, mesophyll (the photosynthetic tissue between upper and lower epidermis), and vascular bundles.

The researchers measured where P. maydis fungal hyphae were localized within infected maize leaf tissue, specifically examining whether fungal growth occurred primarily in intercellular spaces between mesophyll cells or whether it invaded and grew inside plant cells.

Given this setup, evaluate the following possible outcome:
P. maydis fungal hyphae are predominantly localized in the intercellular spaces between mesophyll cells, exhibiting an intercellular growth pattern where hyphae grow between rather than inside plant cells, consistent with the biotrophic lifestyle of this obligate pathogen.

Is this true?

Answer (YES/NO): NO